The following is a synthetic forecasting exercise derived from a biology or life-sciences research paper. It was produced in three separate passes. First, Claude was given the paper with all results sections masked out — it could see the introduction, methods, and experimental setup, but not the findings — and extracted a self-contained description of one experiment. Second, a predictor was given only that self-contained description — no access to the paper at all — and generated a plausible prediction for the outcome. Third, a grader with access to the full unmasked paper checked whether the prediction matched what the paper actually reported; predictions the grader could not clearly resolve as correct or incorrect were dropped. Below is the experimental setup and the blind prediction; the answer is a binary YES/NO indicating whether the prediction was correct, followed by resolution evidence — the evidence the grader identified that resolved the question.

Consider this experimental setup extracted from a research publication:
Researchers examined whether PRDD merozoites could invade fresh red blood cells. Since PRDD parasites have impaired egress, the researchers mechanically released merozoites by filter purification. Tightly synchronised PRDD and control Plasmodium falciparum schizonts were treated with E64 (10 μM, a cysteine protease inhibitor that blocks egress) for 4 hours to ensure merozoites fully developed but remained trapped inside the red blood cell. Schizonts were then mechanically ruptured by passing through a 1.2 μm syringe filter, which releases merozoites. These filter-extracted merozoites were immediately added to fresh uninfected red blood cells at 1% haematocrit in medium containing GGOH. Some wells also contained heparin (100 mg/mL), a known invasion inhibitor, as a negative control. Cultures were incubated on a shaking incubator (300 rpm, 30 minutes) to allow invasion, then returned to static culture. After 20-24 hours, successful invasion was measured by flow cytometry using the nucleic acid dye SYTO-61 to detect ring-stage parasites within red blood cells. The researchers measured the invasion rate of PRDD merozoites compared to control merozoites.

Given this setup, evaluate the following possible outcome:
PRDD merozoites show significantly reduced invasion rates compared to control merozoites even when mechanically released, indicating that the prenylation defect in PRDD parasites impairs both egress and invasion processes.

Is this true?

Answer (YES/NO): NO